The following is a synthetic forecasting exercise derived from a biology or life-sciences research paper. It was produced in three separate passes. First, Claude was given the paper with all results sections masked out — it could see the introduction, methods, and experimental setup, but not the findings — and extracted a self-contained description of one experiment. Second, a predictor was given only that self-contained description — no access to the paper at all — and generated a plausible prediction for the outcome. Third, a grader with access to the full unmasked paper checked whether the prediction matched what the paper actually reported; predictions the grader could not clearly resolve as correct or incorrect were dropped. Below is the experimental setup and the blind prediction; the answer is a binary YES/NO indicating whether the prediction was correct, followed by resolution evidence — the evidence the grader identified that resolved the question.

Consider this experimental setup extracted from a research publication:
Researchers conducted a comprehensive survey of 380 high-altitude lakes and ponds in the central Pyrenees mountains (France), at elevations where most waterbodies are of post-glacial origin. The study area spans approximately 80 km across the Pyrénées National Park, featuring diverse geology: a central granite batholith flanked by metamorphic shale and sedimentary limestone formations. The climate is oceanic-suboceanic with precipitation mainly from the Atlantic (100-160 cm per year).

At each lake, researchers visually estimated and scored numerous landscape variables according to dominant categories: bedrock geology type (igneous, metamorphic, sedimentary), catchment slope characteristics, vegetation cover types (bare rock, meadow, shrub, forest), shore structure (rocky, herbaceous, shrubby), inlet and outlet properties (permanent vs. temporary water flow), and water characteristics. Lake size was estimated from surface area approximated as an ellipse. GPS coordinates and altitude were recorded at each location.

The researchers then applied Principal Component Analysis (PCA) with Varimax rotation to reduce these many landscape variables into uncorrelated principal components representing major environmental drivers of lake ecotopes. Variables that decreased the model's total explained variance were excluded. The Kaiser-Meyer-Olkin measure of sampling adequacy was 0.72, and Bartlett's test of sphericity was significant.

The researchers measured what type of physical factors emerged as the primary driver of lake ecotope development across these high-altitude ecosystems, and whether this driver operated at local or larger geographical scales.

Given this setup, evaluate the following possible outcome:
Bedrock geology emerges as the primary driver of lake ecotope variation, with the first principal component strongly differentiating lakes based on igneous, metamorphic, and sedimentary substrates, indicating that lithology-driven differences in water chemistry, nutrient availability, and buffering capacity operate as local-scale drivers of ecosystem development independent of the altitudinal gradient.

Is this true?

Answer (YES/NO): NO